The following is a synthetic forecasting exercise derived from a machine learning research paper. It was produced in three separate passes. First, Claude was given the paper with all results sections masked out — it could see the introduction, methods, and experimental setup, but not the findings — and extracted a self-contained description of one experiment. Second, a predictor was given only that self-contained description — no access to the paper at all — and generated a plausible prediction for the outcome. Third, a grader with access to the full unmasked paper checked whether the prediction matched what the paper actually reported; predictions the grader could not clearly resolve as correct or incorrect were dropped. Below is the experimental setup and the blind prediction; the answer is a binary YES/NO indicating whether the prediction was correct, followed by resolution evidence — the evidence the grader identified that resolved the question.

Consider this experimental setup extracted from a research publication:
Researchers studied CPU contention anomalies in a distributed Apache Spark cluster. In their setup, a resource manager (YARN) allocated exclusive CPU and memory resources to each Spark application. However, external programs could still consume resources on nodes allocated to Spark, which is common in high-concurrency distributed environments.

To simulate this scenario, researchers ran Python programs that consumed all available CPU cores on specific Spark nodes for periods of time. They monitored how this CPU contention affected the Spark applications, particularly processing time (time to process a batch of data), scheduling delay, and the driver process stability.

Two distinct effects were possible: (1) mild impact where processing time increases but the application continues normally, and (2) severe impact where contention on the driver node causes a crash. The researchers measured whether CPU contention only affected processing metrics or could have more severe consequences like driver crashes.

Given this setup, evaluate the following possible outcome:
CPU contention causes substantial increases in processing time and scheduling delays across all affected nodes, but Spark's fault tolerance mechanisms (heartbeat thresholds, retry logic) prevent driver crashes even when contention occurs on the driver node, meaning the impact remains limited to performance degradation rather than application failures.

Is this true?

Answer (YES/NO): NO